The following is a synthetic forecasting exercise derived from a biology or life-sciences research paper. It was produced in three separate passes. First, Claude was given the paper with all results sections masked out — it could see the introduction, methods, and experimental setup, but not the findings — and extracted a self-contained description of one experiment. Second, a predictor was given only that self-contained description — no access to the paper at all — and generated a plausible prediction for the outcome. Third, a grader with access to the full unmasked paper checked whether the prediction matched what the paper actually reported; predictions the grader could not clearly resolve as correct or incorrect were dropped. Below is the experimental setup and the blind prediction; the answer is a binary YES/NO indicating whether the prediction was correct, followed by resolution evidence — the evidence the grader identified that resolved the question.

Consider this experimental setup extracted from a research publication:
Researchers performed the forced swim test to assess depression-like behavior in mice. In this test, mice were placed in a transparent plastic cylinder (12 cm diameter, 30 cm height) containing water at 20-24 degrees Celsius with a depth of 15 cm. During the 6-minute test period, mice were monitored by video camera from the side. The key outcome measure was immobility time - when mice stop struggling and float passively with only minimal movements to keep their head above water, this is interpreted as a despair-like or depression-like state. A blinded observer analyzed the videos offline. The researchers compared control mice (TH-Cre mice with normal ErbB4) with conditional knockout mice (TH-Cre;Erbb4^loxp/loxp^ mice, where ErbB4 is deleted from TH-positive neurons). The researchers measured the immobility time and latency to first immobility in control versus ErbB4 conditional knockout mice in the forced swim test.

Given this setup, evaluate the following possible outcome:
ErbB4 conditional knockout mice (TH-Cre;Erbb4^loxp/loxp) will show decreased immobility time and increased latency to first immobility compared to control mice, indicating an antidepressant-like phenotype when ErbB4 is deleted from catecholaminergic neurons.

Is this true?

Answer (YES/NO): YES